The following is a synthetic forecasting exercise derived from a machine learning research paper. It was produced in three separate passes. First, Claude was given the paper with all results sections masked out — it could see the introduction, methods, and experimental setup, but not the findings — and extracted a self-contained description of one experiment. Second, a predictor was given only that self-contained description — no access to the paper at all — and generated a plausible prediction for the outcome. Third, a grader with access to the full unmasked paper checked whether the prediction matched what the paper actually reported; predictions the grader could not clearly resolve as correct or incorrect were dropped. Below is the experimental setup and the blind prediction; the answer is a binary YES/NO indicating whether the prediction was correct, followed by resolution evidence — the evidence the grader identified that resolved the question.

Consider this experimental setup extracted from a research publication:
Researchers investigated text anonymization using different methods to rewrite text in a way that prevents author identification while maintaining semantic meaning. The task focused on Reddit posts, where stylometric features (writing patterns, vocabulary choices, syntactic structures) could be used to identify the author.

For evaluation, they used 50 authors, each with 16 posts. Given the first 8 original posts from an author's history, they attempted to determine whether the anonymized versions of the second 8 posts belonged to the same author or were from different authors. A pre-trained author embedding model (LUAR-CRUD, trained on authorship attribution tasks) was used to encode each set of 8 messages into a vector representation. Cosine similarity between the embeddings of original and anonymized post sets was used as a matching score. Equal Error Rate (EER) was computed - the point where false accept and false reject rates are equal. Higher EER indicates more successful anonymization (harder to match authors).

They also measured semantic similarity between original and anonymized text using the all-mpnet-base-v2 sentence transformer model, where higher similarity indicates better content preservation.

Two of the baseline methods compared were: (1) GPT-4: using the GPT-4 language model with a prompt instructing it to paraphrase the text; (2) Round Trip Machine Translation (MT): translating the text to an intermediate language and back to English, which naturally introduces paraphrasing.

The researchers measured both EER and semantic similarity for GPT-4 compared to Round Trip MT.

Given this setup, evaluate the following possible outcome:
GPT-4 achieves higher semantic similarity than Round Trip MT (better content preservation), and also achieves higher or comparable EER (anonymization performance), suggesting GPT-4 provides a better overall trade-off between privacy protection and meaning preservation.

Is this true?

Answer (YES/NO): NO